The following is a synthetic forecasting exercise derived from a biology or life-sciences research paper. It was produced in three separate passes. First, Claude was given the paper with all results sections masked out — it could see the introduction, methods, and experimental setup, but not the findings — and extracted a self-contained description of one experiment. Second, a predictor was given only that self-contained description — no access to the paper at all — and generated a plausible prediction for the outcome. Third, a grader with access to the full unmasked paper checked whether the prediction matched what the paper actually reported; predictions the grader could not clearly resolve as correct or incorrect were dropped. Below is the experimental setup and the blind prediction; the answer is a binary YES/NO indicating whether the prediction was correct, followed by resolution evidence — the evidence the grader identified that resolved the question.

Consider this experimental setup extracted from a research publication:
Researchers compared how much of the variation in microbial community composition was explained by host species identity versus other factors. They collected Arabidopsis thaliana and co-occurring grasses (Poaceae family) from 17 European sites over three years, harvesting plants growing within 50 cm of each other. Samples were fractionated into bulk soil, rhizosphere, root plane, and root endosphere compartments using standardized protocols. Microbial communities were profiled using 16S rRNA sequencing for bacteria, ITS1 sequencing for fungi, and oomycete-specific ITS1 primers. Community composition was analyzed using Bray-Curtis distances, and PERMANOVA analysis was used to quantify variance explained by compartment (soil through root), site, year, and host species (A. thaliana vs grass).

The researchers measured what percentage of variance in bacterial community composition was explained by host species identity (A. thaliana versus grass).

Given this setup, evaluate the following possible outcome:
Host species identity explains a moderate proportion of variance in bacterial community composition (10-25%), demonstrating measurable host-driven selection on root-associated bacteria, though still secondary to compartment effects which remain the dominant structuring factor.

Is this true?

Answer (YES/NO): NO